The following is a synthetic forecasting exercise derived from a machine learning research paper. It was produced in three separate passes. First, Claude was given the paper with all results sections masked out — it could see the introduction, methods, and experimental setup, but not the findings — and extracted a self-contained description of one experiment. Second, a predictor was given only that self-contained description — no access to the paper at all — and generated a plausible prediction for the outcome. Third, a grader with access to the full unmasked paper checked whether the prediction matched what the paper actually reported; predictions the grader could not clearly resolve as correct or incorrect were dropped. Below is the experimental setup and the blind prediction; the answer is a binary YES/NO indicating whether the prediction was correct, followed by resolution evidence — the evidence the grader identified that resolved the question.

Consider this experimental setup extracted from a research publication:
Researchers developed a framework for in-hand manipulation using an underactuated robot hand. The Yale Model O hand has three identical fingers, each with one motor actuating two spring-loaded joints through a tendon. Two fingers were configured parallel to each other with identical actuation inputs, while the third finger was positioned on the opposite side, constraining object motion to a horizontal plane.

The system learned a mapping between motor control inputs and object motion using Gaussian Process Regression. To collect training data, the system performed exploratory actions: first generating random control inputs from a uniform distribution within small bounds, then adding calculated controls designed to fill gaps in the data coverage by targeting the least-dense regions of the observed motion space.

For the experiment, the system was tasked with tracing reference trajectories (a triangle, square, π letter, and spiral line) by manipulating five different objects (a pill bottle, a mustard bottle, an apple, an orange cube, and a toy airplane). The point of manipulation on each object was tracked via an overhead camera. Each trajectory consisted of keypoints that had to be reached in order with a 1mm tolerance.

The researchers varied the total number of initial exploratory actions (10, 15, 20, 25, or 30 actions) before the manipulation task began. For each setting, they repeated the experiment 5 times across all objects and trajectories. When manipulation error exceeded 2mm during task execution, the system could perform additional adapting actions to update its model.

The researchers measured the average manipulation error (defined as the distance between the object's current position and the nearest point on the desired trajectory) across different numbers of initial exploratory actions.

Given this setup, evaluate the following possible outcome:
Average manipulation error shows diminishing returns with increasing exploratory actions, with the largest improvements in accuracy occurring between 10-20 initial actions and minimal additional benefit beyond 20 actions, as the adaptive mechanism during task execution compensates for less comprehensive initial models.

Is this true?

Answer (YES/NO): YES